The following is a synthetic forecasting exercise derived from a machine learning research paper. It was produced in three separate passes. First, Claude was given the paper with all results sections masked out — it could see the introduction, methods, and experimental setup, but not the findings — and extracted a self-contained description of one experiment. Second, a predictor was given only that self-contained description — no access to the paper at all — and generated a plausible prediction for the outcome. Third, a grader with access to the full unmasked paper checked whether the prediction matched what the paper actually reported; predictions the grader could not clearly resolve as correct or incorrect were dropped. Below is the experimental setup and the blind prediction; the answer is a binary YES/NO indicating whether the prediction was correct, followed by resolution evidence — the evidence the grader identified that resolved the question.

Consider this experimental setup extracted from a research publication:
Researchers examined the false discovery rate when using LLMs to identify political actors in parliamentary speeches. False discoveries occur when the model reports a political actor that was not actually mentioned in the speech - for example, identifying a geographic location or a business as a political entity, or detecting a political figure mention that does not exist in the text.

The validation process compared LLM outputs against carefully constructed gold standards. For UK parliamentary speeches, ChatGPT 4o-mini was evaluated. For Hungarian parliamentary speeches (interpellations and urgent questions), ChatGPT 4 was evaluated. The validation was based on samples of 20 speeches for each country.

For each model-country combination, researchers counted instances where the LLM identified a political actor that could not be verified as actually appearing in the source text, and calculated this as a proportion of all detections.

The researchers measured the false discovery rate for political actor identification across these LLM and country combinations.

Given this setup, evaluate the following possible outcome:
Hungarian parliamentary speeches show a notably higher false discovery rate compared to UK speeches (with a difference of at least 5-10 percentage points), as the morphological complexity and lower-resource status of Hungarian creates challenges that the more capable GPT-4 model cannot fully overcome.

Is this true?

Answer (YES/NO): NO